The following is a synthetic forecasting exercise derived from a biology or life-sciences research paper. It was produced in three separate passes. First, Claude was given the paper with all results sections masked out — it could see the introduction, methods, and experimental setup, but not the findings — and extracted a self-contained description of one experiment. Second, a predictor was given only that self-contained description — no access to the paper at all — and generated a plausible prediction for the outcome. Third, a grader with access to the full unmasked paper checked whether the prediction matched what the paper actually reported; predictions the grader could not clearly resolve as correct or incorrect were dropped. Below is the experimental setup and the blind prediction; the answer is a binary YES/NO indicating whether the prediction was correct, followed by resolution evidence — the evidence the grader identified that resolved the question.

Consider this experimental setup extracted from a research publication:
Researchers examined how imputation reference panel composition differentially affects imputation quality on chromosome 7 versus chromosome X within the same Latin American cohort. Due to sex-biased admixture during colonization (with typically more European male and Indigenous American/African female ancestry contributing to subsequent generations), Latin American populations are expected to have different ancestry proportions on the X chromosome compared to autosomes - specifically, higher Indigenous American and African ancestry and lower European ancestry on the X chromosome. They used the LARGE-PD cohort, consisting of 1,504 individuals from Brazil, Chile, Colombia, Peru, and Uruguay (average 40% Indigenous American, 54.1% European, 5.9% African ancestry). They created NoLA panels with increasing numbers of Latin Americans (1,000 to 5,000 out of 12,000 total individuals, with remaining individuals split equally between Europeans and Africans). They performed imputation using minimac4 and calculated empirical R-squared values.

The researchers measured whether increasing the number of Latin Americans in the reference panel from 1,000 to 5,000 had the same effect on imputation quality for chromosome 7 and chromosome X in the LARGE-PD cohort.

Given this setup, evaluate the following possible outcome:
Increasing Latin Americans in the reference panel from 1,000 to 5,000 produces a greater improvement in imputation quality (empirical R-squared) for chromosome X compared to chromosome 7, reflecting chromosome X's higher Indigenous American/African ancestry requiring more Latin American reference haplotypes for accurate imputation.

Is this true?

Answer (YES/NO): NO